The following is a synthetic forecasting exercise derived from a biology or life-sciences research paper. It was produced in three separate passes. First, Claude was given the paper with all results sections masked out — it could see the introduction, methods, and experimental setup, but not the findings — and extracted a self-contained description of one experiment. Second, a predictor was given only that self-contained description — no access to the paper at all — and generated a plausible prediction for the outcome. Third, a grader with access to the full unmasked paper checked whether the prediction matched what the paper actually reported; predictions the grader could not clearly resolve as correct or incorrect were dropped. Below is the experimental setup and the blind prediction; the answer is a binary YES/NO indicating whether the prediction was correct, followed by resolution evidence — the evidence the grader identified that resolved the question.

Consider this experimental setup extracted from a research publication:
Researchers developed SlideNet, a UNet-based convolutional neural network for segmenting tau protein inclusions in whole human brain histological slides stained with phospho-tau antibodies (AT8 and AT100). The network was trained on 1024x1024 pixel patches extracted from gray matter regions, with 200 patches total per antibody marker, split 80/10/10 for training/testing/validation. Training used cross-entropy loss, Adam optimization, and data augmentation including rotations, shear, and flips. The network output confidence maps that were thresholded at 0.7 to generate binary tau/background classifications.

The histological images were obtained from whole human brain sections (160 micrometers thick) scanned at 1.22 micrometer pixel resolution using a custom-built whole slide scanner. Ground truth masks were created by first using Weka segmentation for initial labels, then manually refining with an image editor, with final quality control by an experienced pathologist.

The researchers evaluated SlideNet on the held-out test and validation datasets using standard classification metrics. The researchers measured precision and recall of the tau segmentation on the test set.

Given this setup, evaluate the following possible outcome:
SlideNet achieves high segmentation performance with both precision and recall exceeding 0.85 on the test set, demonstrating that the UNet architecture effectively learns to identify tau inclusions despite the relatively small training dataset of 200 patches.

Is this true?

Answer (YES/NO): NO